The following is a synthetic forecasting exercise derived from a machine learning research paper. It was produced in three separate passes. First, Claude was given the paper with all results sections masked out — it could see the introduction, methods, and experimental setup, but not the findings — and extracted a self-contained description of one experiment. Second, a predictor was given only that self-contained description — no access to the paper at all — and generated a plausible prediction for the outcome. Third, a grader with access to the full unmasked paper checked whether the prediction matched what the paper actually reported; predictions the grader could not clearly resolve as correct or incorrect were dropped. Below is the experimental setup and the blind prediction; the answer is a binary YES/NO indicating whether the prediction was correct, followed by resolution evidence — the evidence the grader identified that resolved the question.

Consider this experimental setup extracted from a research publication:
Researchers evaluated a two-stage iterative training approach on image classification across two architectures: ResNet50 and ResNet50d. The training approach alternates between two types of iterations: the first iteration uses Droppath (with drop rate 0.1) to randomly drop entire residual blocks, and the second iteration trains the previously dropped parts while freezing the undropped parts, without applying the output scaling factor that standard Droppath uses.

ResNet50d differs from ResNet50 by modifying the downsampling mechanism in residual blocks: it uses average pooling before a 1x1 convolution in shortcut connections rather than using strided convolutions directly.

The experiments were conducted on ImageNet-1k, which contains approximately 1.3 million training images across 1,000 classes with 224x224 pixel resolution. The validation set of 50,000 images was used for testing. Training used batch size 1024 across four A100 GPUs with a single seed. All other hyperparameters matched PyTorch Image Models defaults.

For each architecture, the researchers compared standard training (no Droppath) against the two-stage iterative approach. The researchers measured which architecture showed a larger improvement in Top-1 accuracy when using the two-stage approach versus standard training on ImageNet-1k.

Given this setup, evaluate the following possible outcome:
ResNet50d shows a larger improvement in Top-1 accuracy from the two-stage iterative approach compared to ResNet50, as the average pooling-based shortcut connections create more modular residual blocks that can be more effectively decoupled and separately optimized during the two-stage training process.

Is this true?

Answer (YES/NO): YES